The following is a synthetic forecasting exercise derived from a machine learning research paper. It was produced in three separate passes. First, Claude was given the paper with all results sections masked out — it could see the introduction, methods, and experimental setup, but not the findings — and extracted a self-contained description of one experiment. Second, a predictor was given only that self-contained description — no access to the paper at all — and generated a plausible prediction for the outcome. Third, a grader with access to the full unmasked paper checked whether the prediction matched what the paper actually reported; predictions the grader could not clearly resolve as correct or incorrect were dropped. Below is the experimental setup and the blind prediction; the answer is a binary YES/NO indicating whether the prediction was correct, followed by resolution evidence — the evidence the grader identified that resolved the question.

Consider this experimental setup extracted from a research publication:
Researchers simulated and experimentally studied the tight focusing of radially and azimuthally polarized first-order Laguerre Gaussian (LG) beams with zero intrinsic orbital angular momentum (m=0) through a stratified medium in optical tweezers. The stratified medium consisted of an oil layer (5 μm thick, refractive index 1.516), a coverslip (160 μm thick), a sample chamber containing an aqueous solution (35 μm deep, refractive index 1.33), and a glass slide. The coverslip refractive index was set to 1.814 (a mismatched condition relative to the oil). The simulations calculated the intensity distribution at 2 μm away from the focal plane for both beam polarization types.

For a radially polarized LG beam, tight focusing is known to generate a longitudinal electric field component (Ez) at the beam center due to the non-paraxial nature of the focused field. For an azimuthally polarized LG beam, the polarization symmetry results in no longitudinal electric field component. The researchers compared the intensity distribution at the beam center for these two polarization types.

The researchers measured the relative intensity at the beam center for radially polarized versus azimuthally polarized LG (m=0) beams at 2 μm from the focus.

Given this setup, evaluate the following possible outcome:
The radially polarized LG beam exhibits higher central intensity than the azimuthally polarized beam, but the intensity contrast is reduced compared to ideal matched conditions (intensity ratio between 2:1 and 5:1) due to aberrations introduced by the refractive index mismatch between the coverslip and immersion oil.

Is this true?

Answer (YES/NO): NO